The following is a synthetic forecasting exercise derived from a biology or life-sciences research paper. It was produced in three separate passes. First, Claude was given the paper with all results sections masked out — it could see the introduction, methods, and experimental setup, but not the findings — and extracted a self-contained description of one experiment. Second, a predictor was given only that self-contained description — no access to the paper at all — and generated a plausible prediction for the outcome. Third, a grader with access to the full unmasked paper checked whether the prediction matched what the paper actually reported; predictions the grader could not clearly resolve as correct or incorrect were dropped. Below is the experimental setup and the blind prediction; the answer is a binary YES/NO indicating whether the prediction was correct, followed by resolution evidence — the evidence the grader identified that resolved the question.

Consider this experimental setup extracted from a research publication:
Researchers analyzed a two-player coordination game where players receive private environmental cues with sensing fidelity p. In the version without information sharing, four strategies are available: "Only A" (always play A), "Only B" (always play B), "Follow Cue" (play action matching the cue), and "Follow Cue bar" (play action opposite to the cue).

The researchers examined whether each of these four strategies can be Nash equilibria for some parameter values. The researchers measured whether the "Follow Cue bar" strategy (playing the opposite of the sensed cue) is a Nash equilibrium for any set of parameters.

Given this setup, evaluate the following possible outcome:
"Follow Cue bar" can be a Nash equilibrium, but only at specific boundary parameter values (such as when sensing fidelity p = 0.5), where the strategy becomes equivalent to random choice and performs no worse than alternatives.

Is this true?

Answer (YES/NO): NO